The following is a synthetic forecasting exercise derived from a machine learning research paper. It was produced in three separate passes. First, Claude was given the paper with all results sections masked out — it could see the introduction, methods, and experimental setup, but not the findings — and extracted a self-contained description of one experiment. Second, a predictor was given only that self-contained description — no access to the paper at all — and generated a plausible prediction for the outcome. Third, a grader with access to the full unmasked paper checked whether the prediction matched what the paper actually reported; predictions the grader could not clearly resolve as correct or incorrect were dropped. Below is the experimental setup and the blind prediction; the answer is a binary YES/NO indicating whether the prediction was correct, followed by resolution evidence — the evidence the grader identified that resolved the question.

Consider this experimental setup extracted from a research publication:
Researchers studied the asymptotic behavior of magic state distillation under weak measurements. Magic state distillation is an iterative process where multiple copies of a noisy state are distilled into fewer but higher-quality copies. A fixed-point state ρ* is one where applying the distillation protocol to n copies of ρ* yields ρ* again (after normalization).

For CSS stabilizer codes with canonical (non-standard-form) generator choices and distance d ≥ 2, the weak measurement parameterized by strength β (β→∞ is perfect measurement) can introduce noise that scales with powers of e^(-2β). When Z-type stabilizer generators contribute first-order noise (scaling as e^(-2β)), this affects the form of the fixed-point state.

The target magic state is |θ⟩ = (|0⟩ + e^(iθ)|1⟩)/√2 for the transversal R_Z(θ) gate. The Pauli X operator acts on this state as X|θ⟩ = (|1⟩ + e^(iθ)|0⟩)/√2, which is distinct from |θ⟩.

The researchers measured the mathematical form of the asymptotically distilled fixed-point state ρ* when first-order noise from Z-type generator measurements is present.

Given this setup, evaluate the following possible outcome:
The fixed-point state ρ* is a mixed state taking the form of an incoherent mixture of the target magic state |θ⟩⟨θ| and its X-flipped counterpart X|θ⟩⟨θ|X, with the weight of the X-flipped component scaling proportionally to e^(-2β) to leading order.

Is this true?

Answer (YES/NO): YES